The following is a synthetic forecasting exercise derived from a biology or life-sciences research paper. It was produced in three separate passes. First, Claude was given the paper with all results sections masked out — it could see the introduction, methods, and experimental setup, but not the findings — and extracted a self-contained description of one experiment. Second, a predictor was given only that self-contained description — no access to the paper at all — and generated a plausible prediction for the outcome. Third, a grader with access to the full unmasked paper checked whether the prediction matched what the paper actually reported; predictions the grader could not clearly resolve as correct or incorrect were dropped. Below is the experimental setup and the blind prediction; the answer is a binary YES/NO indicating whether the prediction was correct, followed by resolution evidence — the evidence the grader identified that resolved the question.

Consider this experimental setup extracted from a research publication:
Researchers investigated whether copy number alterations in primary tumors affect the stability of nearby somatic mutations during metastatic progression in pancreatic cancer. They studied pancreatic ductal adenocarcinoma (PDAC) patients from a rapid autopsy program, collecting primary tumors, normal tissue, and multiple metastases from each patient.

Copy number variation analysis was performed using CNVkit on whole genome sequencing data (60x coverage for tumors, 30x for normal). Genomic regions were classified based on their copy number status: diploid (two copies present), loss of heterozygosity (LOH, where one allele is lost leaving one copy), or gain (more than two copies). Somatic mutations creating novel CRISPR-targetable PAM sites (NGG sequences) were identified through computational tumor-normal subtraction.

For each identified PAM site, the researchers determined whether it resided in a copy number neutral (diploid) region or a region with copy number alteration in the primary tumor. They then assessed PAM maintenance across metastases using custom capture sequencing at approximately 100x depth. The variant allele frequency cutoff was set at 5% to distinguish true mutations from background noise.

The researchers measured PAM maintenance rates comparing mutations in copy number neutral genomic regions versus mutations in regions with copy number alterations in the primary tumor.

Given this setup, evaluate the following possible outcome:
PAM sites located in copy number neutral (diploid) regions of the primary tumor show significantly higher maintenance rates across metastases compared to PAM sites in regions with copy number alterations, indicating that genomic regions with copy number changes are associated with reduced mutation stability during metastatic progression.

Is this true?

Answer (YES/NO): NO